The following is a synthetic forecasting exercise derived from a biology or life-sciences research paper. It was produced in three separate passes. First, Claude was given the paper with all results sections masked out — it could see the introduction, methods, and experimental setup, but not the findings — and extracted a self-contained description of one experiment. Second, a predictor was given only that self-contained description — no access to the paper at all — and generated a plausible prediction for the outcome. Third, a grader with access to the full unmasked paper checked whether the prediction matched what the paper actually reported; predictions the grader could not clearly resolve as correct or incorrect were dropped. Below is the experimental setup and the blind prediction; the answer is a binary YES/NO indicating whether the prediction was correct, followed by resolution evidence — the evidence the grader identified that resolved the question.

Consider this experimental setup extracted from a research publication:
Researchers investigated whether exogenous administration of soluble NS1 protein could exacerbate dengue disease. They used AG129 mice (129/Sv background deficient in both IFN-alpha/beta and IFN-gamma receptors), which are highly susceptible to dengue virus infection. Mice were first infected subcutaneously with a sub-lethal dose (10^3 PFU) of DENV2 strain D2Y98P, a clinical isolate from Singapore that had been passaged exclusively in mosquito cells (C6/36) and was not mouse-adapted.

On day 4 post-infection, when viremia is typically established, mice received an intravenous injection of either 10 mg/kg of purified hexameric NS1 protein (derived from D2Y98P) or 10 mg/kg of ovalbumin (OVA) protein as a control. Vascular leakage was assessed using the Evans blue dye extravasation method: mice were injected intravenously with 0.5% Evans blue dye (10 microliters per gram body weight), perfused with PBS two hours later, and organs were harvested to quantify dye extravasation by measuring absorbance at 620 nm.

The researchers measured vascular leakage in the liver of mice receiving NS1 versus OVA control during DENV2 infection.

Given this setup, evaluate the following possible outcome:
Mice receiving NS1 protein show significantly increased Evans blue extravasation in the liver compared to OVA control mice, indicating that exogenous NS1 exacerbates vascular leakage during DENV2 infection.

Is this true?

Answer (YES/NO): NO